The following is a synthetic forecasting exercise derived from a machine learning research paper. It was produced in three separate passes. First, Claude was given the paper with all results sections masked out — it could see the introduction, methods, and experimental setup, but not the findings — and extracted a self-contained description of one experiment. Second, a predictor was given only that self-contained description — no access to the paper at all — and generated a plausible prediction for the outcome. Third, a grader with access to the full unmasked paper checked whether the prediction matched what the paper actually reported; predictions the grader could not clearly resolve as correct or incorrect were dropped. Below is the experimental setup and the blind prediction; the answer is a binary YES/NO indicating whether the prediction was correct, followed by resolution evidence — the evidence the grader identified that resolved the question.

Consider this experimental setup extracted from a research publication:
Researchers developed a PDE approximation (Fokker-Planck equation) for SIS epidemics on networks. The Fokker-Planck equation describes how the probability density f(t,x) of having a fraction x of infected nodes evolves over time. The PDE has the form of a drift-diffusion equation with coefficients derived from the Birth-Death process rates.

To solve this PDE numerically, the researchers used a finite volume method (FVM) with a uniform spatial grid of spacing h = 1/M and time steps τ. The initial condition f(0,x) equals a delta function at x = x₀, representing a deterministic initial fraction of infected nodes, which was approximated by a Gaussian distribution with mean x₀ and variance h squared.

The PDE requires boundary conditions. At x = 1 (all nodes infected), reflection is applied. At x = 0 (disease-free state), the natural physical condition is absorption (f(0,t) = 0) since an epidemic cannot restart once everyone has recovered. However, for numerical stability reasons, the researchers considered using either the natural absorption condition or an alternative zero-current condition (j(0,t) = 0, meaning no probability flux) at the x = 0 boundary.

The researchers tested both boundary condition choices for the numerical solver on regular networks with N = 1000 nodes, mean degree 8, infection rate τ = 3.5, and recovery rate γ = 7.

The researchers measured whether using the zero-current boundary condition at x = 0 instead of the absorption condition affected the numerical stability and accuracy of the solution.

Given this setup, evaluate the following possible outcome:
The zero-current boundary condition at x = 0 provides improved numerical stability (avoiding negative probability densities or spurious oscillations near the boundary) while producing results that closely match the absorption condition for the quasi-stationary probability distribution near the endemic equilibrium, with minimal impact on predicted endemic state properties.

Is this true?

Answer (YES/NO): YES